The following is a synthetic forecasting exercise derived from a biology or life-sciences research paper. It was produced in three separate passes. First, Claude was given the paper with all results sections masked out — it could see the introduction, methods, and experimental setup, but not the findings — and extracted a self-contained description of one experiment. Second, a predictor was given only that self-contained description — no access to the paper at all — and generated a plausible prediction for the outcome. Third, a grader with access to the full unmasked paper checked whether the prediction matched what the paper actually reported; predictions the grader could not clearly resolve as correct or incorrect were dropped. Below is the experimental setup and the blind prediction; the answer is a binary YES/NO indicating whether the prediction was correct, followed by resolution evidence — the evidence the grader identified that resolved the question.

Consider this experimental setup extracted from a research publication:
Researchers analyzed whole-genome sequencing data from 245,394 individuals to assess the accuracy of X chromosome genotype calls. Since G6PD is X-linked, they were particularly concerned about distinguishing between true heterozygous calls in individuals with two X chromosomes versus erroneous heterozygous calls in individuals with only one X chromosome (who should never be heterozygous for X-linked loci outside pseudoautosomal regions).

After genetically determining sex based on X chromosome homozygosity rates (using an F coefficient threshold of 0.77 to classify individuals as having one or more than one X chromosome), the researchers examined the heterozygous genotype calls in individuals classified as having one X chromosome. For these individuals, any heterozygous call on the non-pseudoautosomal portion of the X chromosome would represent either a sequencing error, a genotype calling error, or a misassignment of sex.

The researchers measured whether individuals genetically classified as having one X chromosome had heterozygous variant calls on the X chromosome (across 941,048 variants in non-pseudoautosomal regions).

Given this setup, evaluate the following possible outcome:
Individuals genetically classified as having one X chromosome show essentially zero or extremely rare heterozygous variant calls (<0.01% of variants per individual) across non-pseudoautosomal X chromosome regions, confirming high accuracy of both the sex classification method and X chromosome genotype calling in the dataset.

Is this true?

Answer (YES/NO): NO